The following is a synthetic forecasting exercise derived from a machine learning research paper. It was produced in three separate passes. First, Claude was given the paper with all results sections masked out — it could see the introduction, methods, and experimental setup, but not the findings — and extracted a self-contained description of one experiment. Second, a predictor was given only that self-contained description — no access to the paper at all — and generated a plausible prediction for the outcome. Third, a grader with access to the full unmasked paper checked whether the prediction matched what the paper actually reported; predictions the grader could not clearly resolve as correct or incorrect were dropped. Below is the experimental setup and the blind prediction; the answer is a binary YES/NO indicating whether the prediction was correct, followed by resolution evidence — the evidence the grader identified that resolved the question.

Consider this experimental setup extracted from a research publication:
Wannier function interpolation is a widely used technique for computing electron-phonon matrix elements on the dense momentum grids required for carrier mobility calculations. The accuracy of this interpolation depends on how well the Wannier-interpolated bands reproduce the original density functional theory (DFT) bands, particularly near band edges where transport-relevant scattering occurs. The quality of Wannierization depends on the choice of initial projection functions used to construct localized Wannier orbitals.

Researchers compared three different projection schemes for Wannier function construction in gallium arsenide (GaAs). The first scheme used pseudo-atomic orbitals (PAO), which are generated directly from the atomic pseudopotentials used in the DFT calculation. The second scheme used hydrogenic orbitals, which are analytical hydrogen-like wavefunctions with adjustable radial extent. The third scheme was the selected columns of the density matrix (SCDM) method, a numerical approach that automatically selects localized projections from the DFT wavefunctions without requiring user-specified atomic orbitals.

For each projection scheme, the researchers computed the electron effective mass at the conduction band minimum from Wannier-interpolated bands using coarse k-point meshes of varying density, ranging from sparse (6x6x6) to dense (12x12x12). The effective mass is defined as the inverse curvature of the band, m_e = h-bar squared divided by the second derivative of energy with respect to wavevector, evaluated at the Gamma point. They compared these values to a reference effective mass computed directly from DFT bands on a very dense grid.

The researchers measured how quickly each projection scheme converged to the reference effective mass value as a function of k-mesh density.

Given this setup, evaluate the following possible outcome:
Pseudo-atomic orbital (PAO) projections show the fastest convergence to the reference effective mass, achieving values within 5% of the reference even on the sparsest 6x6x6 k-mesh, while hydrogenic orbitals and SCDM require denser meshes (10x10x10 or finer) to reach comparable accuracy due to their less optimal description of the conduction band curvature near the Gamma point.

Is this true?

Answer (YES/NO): NO